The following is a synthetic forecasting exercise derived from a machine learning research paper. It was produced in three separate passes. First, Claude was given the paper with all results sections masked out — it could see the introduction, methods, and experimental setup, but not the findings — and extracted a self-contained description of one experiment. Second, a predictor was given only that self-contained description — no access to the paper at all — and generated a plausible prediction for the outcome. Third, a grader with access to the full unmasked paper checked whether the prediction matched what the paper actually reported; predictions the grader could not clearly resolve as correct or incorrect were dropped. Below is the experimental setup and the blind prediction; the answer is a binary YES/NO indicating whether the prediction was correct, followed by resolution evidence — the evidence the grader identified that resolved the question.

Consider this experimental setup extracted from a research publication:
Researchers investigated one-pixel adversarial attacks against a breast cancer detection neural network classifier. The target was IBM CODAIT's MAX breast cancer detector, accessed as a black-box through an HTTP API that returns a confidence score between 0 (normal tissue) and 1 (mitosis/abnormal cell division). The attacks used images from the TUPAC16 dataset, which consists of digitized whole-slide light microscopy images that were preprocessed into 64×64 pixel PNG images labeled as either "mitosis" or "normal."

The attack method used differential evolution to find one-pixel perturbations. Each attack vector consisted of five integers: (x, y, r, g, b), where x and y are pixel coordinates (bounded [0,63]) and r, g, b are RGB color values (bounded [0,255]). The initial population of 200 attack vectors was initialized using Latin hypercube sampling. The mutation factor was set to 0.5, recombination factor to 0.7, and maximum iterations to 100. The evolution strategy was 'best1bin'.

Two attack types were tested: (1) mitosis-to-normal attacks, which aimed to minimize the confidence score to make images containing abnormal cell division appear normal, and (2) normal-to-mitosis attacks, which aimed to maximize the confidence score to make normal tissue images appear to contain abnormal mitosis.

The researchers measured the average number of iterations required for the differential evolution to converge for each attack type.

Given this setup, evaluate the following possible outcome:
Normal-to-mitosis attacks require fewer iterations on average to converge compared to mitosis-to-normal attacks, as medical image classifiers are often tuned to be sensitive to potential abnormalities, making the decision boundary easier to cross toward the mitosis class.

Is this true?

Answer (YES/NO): YES